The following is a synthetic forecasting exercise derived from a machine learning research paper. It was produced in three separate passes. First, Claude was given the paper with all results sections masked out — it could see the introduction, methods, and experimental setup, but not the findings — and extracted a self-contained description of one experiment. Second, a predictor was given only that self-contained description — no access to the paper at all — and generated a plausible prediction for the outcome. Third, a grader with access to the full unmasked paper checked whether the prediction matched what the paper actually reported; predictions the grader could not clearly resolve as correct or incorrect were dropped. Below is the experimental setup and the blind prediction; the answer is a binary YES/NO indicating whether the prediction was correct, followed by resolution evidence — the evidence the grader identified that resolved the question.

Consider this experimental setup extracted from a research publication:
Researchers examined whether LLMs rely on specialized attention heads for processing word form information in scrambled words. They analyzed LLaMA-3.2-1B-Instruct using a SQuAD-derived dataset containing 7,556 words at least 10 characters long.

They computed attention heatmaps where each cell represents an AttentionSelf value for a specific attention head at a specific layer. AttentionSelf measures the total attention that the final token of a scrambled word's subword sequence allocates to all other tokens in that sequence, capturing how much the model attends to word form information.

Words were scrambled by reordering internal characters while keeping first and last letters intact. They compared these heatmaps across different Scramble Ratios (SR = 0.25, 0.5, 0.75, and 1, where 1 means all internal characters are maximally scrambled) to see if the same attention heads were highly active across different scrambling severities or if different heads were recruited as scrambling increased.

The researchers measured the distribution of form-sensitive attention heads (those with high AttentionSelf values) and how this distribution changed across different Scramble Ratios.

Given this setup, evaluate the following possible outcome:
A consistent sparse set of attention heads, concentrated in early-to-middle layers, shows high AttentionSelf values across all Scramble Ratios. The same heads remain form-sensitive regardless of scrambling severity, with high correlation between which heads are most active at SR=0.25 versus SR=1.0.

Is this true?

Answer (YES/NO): NO